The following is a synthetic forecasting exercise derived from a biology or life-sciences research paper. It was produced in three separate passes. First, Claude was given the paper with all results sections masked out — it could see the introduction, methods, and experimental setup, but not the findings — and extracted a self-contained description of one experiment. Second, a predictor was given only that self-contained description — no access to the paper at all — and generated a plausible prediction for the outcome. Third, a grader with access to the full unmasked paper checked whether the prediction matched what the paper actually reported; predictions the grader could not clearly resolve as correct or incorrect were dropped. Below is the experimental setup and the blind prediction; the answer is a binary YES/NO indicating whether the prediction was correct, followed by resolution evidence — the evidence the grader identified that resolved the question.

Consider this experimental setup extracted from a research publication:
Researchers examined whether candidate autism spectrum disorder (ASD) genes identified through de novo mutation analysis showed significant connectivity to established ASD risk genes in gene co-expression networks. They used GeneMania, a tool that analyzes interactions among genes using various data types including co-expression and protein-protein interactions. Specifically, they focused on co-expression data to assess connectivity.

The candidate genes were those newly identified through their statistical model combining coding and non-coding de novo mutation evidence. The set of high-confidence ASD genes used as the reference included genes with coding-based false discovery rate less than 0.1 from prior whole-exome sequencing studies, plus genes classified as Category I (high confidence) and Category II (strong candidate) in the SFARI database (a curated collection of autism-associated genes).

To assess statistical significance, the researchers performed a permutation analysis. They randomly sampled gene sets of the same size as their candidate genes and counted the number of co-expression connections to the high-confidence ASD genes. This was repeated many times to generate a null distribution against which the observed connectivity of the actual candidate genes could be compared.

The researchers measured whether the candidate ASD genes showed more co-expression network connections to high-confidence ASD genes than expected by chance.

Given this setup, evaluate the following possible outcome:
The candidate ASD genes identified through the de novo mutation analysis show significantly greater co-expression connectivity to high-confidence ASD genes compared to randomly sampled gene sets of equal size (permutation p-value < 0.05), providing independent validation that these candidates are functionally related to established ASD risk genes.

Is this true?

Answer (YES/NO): YES